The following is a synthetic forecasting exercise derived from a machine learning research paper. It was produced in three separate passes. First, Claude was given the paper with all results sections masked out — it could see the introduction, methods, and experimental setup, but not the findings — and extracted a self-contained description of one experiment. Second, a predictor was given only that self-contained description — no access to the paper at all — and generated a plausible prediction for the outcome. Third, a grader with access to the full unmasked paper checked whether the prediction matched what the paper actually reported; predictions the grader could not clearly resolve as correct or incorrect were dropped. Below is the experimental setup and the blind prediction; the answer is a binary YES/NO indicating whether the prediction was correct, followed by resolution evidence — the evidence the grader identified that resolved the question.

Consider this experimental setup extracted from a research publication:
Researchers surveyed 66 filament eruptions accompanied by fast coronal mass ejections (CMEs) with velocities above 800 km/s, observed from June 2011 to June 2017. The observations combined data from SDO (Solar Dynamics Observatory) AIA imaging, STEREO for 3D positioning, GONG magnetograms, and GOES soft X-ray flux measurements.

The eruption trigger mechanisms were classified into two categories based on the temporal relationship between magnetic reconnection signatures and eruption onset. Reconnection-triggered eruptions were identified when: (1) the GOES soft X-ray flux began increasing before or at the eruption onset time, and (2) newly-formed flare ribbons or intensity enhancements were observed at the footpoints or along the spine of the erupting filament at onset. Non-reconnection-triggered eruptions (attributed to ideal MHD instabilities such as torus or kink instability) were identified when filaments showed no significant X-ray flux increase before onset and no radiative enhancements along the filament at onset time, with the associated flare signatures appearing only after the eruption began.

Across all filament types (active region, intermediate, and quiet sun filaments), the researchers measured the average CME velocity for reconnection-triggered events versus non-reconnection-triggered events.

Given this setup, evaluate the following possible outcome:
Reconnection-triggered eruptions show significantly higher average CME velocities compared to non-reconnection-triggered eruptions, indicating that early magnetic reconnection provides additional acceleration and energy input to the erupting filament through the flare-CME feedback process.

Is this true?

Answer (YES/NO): NO